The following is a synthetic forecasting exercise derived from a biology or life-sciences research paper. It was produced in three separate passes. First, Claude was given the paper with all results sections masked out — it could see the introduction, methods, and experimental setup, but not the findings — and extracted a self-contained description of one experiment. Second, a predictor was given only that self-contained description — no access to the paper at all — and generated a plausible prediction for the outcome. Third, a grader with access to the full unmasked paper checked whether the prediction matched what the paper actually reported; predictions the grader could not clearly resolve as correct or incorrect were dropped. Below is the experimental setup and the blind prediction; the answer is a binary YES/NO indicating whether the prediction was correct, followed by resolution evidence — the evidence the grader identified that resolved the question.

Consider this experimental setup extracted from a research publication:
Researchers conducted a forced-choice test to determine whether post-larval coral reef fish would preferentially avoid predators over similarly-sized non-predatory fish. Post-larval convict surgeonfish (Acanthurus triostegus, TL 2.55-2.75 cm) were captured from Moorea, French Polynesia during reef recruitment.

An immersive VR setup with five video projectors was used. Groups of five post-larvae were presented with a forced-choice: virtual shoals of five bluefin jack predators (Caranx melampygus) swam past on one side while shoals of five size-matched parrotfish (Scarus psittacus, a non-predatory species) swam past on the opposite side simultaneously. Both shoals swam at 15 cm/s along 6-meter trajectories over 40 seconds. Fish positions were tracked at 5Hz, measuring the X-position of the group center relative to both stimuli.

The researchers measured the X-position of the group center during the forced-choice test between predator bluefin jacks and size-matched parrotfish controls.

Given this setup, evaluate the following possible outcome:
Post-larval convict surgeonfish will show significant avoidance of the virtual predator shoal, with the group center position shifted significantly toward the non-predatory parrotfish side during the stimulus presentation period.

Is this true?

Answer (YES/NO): NO